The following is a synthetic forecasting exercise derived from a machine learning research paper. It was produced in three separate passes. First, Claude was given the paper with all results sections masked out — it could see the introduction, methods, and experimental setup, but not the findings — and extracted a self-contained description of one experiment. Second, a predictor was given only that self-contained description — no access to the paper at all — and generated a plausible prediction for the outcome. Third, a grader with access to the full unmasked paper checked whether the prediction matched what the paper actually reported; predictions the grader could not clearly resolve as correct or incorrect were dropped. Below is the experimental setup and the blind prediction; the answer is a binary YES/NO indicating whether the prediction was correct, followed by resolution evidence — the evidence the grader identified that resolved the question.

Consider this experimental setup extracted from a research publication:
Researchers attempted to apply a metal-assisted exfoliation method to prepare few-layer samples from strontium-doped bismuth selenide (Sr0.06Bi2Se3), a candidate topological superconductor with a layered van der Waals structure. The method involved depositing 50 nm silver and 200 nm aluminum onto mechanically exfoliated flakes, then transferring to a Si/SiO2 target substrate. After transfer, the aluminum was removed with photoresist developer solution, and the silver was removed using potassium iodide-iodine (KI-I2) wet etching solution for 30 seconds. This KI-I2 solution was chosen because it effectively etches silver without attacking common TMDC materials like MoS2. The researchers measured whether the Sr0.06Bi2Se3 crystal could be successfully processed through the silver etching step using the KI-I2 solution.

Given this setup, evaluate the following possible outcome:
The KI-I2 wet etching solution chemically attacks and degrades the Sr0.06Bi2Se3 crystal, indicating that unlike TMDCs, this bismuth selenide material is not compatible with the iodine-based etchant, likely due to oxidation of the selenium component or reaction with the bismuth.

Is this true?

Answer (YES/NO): YES